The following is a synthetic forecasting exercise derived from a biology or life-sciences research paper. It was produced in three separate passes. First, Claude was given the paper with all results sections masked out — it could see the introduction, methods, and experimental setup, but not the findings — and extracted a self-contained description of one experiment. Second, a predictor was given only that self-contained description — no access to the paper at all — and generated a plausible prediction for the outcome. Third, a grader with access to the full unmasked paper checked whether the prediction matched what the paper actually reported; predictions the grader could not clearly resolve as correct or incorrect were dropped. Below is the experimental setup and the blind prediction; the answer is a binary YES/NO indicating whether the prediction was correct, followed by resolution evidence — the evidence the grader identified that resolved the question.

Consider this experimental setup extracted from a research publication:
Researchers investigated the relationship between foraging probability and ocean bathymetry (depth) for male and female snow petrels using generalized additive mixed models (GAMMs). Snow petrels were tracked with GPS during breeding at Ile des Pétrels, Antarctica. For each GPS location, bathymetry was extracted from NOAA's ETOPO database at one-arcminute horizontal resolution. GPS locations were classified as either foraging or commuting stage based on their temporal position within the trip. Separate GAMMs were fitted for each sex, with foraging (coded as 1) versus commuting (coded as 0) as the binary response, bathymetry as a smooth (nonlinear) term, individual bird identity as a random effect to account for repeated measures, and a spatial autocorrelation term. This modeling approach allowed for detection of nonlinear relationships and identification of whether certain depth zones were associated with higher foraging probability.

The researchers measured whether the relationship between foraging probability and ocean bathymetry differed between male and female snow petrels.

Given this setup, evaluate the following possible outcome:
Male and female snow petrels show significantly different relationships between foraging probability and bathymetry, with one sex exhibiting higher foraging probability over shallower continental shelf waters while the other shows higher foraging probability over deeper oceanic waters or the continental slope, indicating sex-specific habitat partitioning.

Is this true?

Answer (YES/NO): NO